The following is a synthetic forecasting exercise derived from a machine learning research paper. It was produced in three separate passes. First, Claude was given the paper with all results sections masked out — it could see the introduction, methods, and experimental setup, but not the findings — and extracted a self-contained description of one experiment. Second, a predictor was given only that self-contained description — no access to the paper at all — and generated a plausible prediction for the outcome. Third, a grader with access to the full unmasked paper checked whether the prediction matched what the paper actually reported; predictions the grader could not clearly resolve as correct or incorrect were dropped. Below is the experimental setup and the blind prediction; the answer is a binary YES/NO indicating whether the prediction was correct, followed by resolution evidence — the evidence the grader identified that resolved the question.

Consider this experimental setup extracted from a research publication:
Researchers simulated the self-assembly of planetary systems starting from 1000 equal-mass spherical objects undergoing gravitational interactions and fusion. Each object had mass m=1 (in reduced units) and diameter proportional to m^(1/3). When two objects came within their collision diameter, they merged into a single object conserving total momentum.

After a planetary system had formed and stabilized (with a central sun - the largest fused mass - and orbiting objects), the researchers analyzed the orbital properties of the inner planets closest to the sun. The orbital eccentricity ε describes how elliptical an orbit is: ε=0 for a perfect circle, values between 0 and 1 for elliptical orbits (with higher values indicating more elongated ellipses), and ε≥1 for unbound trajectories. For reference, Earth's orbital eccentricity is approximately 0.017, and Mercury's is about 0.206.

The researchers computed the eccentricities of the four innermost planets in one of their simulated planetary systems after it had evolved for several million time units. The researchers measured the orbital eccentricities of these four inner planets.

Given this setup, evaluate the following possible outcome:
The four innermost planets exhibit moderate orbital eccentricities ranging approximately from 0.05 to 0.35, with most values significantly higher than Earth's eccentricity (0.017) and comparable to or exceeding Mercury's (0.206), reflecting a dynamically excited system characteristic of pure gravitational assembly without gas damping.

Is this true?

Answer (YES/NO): NO